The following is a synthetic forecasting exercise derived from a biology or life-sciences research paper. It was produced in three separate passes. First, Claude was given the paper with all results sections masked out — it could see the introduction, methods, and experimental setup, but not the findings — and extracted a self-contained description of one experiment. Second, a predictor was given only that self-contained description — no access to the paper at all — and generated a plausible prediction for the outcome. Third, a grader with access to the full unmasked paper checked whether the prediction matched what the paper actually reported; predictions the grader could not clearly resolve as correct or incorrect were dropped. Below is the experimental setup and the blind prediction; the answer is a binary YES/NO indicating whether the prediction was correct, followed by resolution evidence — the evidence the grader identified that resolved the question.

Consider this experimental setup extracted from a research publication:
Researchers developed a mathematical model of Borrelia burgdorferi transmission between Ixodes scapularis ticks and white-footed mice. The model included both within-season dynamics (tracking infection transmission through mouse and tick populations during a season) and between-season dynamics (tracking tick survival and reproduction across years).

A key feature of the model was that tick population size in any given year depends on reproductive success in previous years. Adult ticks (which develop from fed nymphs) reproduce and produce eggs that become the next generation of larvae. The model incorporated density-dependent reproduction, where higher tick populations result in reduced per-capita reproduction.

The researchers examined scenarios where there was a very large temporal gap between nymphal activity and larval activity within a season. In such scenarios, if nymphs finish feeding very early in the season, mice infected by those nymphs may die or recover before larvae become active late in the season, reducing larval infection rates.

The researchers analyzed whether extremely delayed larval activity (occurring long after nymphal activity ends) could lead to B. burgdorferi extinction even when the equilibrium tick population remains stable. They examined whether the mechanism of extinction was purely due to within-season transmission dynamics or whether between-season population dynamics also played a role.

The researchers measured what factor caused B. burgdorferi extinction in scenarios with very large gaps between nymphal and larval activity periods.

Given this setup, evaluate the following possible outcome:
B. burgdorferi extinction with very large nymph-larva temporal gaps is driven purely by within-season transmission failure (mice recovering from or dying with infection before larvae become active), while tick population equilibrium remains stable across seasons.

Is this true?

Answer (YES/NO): NO